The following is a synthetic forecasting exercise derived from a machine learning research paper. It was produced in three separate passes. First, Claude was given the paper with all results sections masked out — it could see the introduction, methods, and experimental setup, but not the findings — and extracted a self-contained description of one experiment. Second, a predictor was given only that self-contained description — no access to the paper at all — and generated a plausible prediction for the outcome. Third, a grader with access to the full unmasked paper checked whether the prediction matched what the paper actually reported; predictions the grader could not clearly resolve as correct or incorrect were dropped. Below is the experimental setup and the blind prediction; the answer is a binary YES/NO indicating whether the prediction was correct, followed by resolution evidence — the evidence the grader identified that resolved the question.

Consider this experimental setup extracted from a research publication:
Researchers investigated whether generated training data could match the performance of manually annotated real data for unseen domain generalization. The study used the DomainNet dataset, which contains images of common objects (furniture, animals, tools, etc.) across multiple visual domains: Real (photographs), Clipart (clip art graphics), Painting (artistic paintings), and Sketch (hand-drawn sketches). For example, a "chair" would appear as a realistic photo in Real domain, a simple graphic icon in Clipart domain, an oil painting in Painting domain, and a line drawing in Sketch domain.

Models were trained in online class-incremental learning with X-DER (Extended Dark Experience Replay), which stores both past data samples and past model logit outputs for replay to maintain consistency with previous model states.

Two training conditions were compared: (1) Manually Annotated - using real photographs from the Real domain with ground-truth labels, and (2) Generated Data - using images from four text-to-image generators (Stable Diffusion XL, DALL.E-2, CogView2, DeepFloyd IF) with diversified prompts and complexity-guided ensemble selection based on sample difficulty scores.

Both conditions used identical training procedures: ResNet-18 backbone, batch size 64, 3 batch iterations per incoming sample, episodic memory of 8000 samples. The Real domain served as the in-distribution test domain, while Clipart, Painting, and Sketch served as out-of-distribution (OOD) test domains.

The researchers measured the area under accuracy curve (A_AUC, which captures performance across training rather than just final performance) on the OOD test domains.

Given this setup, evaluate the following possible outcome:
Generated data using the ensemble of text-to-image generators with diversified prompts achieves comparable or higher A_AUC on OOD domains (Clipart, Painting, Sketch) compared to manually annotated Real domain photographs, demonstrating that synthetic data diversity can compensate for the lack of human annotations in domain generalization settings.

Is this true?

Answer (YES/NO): NO